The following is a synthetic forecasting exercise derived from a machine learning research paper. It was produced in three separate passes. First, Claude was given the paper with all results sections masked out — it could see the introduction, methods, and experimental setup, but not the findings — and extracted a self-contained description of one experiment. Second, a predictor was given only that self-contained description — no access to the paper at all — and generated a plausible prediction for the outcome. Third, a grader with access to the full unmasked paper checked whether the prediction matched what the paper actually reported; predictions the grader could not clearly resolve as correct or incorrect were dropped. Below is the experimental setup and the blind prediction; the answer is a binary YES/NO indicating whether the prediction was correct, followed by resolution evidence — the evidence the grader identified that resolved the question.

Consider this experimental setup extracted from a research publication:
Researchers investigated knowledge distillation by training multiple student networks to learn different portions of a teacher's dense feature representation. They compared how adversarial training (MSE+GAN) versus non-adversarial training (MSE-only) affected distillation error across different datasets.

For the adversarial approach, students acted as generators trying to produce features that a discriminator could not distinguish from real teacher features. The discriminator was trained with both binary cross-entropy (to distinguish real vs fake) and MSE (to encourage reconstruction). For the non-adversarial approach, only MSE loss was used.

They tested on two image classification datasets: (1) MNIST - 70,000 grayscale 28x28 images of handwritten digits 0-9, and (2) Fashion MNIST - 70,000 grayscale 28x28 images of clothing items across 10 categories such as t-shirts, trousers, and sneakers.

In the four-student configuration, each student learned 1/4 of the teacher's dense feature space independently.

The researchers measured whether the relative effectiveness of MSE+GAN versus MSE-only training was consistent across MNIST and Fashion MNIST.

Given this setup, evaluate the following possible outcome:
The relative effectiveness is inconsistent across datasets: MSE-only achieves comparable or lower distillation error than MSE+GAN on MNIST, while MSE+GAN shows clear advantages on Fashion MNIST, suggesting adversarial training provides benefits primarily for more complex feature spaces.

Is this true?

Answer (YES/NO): NO